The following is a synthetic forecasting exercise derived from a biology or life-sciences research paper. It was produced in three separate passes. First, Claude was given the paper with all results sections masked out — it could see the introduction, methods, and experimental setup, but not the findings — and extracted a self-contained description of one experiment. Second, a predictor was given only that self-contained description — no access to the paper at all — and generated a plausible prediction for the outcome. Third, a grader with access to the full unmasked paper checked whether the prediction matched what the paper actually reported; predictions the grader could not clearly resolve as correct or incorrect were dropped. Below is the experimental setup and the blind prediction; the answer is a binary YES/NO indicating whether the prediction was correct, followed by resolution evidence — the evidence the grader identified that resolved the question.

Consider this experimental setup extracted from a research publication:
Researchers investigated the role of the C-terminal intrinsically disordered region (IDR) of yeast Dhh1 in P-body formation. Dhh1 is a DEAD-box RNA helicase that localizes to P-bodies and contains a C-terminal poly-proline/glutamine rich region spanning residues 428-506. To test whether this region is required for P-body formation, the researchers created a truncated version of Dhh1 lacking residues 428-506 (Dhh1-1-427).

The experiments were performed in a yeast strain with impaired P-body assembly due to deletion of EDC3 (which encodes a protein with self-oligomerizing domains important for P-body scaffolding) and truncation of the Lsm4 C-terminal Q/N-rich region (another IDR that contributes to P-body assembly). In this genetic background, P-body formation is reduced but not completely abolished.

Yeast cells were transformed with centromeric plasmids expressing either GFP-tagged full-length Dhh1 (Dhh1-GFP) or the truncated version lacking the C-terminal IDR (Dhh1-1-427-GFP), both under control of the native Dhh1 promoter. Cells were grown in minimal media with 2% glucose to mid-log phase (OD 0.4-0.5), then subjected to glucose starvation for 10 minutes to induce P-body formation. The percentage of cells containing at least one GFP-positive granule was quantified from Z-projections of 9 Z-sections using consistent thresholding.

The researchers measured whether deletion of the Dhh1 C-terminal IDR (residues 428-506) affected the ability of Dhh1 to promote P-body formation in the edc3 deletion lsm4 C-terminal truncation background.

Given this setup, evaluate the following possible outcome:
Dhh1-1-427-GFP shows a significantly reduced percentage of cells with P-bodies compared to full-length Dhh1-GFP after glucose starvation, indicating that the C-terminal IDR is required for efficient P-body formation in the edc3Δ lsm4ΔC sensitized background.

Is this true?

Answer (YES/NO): YES